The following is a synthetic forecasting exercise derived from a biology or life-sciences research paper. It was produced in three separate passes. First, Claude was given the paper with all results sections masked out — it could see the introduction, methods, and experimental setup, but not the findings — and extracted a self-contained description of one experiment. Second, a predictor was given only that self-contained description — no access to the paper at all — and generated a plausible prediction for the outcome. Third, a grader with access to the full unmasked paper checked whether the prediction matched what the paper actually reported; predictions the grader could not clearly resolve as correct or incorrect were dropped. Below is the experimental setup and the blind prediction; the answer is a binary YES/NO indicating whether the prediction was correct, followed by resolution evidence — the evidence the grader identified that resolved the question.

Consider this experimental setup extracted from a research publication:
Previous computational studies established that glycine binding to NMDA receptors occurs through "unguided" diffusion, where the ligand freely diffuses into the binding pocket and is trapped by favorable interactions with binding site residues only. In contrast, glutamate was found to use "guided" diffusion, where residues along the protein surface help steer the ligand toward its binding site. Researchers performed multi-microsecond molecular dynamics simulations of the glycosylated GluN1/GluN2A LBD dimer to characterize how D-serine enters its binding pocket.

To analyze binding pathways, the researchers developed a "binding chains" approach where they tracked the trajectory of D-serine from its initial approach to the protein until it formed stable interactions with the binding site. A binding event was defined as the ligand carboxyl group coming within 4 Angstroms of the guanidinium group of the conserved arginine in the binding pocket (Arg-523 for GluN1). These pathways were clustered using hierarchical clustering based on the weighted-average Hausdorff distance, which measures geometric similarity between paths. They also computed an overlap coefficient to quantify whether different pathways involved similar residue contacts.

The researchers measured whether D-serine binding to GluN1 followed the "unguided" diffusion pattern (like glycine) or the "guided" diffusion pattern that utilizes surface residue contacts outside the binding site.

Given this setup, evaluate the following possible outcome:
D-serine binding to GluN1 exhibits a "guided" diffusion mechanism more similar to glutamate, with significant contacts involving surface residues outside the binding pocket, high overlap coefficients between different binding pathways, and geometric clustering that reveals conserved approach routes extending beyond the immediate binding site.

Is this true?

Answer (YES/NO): NO